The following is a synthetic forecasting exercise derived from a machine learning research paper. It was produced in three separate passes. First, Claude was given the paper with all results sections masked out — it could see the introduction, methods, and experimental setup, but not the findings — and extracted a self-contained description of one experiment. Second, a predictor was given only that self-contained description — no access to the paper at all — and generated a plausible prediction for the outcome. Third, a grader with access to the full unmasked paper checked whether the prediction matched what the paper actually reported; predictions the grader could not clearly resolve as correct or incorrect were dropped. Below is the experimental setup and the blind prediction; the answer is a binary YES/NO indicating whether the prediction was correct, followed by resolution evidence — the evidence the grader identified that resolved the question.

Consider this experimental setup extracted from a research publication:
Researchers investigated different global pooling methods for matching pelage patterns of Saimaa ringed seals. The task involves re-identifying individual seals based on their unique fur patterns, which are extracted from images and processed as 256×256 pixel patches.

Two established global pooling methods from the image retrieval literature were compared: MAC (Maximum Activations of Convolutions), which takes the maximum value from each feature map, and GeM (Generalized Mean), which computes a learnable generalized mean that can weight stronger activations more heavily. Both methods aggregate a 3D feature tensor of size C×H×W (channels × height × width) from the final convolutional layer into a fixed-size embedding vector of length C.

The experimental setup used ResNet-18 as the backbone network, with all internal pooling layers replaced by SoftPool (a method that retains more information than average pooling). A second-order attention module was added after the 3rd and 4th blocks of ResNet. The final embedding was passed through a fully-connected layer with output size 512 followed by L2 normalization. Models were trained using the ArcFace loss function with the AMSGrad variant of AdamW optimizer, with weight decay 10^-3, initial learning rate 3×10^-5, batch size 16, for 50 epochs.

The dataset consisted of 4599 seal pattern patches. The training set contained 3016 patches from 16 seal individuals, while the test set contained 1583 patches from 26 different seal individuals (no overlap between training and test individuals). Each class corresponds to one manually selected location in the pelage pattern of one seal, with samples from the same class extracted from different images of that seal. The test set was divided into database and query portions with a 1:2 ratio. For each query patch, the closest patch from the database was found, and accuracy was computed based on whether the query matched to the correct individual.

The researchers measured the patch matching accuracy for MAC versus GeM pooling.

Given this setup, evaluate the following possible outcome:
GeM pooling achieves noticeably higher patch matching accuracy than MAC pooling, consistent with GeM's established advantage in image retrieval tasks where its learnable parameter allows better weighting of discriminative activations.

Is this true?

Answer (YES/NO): YES